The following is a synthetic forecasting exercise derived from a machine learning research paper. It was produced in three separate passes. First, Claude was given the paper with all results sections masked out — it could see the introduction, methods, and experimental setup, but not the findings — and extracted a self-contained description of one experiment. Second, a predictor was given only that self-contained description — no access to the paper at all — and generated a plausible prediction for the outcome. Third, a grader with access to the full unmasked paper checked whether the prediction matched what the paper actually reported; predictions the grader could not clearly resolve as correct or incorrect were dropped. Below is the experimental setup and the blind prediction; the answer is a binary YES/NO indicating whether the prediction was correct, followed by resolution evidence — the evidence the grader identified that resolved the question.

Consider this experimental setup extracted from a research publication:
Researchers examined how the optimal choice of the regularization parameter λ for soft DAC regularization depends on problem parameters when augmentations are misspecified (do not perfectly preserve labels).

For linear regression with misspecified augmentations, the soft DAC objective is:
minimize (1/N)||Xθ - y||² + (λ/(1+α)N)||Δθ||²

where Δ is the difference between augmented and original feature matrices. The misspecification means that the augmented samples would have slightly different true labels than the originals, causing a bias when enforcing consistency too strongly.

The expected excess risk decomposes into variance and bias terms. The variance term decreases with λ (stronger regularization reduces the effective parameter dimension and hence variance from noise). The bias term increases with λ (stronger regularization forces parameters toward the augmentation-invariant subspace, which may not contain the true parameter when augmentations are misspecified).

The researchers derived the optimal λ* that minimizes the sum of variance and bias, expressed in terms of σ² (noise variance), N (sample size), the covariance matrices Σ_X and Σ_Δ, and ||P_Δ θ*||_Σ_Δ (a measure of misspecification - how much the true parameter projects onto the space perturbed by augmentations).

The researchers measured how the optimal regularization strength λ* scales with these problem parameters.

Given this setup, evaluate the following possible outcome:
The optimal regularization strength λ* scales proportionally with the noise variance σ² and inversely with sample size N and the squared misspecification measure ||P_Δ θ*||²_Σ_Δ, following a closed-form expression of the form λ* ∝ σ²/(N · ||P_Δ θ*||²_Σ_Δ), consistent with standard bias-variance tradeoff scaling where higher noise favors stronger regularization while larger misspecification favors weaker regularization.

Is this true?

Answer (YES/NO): NO